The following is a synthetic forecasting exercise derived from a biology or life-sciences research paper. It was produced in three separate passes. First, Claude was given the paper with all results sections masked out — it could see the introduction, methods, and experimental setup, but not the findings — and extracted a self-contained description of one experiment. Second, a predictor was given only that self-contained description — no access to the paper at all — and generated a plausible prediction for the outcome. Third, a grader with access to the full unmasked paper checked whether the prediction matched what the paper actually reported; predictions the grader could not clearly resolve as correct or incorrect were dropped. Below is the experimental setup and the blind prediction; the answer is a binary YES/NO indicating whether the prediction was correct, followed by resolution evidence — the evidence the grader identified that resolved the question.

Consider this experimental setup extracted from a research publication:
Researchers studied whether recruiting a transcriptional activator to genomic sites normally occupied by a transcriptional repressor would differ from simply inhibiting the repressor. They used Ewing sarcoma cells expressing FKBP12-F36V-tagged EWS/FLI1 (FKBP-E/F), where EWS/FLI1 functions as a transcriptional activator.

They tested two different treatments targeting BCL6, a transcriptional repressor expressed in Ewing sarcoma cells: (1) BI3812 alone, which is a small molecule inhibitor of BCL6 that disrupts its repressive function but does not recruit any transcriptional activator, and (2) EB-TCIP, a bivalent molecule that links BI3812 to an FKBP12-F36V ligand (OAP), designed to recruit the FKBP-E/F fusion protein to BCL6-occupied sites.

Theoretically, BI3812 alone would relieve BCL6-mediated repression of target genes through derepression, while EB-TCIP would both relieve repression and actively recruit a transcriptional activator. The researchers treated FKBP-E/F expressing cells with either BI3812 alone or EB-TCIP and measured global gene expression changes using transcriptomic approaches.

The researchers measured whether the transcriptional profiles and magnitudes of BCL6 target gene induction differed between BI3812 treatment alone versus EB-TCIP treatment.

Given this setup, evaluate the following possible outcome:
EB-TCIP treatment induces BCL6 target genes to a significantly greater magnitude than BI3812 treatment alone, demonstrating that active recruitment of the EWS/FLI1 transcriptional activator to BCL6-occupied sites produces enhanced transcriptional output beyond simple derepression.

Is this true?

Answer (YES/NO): YES